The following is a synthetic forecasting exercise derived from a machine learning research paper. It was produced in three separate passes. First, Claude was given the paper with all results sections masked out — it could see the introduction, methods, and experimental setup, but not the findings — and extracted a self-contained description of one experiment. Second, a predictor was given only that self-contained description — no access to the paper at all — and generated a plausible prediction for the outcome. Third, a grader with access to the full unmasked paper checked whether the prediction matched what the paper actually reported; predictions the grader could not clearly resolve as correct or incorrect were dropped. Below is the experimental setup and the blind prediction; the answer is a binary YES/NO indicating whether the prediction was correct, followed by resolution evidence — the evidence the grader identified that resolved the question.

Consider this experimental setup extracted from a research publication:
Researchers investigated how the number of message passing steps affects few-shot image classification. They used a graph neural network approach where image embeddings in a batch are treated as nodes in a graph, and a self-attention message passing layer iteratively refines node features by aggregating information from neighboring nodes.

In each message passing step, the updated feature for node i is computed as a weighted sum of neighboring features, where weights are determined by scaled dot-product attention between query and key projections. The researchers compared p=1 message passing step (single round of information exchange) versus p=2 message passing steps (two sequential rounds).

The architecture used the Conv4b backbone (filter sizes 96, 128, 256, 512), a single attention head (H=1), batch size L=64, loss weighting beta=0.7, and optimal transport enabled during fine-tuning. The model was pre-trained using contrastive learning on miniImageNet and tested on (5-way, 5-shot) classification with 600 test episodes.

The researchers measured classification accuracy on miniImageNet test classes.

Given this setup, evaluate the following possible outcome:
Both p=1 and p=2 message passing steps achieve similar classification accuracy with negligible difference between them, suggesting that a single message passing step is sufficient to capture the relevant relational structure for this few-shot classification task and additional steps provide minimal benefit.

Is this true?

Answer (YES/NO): NO